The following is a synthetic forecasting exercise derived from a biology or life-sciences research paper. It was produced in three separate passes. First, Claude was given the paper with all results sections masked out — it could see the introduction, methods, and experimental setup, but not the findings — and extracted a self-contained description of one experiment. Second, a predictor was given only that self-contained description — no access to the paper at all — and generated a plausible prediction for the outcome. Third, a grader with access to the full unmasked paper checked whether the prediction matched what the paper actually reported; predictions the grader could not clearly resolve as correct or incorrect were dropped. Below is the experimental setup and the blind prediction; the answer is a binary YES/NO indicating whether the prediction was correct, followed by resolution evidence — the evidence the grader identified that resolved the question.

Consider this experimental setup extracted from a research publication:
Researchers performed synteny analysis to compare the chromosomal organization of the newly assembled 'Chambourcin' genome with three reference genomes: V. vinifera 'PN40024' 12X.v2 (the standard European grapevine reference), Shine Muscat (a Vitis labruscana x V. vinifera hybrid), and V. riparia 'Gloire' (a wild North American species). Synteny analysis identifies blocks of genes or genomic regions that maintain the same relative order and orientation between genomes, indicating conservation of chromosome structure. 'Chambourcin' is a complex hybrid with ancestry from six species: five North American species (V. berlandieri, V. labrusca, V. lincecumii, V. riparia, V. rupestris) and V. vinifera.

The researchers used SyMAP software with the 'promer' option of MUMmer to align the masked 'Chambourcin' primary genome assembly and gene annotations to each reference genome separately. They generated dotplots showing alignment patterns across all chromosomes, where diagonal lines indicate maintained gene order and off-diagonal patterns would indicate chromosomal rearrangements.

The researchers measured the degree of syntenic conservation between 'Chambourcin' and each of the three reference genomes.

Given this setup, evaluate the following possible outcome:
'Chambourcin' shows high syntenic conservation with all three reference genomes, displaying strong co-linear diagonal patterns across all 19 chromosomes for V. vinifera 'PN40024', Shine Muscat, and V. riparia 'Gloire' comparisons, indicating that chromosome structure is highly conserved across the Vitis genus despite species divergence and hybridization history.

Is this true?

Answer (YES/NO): YES